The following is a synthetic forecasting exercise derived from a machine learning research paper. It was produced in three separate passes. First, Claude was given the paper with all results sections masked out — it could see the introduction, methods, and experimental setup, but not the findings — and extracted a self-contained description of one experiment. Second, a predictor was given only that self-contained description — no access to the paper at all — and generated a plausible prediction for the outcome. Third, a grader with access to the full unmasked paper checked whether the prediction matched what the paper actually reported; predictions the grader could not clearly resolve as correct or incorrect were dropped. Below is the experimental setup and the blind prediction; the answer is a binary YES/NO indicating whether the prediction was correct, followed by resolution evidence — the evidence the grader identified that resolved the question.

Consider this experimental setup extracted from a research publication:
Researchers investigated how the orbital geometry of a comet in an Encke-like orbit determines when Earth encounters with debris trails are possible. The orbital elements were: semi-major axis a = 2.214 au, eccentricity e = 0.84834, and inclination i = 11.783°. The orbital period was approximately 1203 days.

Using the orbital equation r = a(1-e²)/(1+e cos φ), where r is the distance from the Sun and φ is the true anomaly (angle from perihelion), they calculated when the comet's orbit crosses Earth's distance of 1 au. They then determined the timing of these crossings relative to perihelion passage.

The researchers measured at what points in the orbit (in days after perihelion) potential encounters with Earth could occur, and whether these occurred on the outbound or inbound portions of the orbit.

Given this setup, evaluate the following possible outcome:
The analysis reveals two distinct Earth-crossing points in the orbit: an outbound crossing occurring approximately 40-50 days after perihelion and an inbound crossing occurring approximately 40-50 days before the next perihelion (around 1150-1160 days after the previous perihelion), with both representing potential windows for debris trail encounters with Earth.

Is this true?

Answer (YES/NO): YES